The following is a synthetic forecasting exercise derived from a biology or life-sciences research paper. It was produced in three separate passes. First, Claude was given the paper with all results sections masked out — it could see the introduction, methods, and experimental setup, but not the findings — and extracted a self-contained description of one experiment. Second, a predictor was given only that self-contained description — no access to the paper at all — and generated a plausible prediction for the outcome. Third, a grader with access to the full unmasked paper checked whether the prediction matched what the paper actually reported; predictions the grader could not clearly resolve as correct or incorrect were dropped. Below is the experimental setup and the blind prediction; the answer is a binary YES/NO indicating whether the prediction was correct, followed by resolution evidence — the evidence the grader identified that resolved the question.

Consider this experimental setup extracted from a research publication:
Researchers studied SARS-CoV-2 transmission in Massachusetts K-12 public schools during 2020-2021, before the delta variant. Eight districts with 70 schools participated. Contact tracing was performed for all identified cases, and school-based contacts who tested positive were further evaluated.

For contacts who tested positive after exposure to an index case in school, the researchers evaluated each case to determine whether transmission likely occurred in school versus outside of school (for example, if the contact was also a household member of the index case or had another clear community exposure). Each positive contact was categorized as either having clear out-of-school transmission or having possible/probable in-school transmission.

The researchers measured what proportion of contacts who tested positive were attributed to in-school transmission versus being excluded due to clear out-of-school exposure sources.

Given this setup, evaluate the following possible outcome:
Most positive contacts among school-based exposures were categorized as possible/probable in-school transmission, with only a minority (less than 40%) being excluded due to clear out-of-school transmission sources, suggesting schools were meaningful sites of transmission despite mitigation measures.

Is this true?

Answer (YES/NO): YES